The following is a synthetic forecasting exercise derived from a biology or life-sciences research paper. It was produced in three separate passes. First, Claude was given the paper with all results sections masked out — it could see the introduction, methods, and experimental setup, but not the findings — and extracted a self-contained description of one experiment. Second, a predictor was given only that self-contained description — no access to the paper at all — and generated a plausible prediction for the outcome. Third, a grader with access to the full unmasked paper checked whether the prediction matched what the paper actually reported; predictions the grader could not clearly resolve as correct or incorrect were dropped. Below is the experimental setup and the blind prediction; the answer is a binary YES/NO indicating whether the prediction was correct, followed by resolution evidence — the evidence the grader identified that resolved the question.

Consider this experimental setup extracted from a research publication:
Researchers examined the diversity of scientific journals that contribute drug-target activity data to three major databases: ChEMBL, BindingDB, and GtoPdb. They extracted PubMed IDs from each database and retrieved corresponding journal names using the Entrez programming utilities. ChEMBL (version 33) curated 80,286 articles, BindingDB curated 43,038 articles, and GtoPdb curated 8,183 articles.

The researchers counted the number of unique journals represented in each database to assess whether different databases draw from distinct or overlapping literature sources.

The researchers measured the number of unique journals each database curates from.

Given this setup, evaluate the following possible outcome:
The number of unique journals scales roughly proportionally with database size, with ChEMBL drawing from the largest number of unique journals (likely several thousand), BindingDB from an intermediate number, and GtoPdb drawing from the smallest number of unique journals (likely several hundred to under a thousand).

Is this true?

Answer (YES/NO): NO